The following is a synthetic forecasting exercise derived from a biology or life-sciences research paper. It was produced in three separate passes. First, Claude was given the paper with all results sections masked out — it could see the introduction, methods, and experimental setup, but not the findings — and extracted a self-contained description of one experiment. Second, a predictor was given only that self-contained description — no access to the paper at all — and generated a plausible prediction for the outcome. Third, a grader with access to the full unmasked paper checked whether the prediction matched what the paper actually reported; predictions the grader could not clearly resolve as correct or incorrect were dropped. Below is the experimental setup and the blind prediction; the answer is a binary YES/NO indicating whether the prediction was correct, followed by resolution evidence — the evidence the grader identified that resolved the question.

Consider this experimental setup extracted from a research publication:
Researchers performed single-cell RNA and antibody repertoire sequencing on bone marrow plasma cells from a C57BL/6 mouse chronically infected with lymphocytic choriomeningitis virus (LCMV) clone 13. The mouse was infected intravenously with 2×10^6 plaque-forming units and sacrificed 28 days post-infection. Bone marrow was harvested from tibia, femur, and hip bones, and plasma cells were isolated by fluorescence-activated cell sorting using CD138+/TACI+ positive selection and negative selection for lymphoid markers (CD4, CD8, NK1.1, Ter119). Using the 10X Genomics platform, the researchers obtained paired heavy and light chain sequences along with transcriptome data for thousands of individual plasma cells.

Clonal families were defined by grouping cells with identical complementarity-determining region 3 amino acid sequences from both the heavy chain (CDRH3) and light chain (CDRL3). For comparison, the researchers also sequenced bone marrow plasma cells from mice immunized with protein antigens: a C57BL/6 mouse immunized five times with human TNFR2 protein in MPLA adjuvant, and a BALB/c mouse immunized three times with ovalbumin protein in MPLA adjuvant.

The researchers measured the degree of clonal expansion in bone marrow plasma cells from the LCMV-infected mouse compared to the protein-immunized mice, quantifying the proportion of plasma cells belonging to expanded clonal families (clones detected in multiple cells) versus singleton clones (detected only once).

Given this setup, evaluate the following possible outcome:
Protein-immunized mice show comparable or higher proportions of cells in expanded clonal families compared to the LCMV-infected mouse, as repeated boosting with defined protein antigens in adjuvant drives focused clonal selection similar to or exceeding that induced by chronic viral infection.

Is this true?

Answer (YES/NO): NO